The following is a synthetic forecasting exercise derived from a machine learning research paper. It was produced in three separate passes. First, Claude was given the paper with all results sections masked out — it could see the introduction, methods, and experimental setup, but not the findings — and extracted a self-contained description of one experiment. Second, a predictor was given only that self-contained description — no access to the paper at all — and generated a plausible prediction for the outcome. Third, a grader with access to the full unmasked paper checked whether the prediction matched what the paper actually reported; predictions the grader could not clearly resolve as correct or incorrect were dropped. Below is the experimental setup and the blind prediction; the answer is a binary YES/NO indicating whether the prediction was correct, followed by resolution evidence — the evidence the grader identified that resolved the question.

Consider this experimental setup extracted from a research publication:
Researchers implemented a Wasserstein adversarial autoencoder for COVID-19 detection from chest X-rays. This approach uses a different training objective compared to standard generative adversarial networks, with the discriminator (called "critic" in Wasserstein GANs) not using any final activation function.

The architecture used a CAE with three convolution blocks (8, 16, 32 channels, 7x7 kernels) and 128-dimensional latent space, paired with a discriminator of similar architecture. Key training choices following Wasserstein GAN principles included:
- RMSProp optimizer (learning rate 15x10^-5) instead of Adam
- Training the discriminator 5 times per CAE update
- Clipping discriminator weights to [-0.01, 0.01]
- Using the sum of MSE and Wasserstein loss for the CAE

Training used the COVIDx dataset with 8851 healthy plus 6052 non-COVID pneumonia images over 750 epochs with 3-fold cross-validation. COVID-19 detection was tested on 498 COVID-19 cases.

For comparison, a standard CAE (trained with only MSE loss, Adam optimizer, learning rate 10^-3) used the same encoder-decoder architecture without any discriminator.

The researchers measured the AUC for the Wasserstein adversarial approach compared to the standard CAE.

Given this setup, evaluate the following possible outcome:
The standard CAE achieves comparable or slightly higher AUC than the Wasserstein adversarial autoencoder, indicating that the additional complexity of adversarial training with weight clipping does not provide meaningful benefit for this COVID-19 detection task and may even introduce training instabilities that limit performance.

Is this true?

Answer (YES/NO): NO